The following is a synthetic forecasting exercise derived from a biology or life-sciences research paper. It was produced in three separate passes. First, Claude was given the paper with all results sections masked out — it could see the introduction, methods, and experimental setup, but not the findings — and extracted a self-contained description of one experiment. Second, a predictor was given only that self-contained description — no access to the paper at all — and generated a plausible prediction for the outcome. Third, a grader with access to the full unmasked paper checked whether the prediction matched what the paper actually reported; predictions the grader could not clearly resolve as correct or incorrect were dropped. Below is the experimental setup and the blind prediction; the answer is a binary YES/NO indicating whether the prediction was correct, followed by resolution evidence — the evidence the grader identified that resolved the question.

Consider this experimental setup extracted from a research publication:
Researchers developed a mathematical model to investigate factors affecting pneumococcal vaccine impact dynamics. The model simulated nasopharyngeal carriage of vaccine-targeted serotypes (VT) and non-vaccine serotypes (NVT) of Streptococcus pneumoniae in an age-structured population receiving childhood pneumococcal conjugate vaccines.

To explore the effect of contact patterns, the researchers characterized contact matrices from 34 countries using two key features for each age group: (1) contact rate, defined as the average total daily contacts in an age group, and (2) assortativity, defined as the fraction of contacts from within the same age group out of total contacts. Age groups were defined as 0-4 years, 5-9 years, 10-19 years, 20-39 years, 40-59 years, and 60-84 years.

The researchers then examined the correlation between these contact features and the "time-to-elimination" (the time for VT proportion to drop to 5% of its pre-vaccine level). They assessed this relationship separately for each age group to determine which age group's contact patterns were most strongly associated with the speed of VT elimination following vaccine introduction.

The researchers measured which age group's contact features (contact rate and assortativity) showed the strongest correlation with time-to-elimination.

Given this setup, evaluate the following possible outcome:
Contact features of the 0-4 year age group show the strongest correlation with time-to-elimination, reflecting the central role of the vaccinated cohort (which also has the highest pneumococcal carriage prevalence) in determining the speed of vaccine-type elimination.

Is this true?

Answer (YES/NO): YES